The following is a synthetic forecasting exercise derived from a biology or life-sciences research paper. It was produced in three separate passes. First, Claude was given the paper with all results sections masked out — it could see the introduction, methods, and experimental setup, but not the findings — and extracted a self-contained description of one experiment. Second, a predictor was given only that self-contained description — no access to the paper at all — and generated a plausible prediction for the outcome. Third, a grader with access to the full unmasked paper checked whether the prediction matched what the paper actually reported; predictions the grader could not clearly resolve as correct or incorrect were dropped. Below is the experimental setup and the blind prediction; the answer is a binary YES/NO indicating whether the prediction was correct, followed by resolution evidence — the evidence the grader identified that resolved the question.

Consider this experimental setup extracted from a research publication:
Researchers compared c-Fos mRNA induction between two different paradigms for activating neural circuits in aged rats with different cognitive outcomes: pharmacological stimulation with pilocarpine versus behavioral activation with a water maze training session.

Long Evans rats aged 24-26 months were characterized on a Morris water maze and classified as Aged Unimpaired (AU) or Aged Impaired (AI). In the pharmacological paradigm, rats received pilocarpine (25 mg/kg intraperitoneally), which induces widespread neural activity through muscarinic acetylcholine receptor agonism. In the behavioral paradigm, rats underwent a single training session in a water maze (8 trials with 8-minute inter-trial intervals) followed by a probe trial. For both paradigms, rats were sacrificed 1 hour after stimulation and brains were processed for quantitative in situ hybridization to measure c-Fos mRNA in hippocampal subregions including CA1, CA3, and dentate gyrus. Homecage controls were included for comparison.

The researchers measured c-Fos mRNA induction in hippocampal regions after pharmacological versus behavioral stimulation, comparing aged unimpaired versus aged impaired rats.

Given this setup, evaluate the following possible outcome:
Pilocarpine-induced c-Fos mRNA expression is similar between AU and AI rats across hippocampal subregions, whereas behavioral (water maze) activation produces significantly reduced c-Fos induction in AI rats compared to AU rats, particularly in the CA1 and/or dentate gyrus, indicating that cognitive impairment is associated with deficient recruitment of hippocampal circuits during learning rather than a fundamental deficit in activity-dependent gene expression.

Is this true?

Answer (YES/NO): NO